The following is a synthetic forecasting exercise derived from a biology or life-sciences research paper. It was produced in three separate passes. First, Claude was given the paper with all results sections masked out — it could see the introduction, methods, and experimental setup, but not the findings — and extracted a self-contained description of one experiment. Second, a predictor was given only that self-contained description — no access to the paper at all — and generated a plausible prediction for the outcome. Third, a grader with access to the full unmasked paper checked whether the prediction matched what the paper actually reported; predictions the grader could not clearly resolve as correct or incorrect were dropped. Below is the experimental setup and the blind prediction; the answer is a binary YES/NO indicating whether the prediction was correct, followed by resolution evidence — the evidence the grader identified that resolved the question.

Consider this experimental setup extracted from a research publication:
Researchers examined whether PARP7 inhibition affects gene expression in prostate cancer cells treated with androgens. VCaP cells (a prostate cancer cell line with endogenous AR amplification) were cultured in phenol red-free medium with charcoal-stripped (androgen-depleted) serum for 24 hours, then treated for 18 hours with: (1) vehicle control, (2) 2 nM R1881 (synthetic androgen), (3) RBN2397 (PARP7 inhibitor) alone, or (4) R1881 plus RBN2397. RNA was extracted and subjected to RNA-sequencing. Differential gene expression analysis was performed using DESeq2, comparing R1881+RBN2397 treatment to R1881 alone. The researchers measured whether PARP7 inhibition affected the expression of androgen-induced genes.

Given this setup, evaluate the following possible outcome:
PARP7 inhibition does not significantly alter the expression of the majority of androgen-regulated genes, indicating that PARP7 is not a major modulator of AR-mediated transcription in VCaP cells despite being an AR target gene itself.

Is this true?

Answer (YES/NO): NO